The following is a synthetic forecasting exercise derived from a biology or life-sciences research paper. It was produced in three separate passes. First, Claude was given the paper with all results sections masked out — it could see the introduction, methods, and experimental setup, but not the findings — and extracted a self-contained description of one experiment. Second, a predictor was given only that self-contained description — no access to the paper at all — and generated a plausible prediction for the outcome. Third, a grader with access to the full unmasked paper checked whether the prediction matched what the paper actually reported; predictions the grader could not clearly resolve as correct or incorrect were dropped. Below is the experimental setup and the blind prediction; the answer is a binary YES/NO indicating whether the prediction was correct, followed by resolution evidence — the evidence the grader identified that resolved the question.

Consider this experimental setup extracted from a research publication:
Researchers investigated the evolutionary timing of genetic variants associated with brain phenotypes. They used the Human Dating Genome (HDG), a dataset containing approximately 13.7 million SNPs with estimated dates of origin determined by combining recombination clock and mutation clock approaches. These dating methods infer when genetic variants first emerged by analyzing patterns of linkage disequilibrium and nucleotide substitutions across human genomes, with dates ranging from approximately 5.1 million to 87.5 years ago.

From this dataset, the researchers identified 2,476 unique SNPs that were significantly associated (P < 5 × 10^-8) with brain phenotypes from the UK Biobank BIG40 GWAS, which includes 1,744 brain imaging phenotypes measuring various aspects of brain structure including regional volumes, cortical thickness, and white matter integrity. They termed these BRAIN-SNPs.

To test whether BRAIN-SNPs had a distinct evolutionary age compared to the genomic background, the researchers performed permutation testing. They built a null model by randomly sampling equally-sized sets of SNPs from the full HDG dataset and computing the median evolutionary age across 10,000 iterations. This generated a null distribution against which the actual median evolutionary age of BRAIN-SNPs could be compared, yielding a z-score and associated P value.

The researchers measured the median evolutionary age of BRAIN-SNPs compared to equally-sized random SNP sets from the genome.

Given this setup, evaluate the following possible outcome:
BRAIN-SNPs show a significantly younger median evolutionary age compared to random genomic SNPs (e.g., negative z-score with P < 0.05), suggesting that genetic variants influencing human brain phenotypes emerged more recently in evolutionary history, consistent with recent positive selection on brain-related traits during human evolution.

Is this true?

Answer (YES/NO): NO